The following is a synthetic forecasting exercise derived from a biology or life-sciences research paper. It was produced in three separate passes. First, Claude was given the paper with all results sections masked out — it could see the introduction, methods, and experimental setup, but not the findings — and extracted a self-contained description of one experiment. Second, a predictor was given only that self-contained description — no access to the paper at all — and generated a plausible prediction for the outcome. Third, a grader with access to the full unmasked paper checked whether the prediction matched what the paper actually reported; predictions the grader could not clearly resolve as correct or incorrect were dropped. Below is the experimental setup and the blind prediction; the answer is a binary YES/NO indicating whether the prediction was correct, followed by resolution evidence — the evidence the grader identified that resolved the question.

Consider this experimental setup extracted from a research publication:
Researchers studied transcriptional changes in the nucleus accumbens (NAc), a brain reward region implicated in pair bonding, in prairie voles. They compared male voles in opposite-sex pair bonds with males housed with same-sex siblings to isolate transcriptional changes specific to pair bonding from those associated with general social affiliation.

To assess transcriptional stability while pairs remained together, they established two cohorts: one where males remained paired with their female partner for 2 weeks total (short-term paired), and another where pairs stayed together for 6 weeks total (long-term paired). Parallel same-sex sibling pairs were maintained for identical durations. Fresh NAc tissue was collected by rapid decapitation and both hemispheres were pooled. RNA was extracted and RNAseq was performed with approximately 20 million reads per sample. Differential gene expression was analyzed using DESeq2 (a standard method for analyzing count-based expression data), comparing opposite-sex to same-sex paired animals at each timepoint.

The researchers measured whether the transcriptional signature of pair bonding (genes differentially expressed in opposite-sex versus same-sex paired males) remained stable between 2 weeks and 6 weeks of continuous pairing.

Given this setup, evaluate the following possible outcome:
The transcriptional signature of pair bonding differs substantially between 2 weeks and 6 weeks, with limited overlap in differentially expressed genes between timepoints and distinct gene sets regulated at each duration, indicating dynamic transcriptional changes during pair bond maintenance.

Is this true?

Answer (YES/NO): NO